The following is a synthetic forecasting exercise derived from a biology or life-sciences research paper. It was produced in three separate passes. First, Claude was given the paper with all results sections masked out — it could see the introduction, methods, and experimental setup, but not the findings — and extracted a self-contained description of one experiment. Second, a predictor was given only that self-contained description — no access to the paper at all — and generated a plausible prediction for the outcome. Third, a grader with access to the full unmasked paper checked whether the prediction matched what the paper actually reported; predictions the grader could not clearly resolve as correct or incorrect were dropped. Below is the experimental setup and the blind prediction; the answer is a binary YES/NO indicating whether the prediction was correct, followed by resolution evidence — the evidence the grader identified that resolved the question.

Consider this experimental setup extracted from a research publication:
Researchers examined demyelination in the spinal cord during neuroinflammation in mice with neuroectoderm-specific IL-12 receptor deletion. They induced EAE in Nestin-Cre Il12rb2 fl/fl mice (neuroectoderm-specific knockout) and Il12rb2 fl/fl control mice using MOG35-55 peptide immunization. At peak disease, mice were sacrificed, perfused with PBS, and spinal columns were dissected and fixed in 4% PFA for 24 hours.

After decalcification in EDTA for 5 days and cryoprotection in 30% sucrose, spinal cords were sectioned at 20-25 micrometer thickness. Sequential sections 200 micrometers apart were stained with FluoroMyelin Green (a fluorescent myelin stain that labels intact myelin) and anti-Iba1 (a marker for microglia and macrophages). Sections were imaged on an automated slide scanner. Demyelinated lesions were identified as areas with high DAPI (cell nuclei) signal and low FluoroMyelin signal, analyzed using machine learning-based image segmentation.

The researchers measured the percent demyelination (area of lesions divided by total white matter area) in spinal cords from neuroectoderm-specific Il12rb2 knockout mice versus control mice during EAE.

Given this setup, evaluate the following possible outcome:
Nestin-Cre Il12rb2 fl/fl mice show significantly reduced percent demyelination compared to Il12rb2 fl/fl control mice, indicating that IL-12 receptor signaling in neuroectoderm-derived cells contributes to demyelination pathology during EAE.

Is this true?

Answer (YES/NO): NO